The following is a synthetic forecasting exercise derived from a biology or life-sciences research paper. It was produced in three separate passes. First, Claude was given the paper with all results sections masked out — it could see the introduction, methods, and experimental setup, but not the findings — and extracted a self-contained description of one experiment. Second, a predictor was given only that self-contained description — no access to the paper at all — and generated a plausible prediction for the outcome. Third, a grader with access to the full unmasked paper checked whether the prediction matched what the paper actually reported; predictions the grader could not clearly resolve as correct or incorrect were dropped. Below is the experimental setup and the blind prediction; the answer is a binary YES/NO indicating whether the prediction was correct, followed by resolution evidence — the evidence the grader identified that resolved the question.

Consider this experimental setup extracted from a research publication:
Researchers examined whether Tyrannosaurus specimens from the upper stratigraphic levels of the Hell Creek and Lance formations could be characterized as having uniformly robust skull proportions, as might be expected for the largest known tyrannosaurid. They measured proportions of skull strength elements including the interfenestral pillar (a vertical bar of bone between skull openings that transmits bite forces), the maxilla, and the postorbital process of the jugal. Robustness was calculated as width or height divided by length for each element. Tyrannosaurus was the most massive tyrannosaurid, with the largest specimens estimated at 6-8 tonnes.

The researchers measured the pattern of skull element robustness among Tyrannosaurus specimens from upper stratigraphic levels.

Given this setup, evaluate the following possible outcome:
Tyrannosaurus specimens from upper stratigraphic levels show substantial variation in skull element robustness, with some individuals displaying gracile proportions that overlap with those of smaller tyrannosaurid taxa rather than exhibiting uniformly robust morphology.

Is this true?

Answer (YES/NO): NO